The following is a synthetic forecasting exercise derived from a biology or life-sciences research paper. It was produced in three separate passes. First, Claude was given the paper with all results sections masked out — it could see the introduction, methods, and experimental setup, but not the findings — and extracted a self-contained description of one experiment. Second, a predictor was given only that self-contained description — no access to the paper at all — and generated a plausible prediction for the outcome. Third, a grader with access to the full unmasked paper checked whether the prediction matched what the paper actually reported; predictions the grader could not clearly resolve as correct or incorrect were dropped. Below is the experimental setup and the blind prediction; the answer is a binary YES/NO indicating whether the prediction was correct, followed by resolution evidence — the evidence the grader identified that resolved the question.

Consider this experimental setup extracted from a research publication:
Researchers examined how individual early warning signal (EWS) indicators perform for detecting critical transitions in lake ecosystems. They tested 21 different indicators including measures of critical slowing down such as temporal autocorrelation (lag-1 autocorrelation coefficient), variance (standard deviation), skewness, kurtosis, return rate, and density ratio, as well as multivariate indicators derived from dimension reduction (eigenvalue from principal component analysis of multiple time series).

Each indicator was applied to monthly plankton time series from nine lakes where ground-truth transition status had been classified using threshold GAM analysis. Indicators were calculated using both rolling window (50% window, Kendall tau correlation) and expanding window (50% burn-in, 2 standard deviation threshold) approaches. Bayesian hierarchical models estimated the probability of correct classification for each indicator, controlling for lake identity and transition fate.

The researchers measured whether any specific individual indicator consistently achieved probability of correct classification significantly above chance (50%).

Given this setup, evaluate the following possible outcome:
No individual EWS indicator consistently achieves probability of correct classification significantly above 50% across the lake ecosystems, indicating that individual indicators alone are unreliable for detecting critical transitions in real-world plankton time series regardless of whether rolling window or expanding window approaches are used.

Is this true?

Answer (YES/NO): NO